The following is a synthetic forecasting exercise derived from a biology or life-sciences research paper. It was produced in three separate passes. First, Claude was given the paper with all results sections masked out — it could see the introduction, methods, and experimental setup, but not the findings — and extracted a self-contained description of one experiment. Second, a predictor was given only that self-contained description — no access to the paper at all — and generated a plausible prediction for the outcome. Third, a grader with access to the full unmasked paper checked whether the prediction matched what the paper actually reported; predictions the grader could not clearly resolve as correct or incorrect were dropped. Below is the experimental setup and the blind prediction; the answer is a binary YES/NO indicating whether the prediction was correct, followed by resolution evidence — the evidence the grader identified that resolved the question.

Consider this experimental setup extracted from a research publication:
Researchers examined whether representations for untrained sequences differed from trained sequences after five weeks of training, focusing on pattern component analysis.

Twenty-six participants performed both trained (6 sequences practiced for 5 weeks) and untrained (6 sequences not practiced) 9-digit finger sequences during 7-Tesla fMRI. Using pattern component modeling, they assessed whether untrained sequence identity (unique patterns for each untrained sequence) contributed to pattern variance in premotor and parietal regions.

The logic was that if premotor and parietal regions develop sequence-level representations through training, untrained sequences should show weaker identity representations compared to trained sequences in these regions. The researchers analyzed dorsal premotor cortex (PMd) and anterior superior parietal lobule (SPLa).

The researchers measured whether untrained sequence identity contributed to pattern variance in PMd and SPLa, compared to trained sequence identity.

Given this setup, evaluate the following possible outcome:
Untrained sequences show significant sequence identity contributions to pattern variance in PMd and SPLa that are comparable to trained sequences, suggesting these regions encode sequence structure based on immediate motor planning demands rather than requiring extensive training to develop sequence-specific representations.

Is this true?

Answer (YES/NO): NO